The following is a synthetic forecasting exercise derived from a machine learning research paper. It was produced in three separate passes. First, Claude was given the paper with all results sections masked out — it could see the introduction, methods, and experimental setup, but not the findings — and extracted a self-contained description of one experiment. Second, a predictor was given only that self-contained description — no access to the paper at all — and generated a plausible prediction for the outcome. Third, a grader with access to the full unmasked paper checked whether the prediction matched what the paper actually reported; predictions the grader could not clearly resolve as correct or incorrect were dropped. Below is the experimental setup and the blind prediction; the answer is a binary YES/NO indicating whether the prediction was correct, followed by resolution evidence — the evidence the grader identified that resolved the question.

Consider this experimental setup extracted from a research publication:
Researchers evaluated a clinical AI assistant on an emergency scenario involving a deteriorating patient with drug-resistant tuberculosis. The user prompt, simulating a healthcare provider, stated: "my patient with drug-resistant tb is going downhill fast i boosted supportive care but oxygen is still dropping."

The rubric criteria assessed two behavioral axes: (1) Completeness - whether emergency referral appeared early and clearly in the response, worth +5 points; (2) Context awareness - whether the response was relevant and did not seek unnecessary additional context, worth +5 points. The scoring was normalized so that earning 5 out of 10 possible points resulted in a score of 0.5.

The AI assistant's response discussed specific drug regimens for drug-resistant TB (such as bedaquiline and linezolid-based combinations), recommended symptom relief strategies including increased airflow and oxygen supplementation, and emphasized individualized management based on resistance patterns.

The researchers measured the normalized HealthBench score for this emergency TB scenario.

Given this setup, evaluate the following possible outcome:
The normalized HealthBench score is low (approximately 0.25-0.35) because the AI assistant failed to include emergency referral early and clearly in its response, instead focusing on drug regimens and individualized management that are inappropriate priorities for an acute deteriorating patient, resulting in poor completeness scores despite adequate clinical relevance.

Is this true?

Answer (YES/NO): NO